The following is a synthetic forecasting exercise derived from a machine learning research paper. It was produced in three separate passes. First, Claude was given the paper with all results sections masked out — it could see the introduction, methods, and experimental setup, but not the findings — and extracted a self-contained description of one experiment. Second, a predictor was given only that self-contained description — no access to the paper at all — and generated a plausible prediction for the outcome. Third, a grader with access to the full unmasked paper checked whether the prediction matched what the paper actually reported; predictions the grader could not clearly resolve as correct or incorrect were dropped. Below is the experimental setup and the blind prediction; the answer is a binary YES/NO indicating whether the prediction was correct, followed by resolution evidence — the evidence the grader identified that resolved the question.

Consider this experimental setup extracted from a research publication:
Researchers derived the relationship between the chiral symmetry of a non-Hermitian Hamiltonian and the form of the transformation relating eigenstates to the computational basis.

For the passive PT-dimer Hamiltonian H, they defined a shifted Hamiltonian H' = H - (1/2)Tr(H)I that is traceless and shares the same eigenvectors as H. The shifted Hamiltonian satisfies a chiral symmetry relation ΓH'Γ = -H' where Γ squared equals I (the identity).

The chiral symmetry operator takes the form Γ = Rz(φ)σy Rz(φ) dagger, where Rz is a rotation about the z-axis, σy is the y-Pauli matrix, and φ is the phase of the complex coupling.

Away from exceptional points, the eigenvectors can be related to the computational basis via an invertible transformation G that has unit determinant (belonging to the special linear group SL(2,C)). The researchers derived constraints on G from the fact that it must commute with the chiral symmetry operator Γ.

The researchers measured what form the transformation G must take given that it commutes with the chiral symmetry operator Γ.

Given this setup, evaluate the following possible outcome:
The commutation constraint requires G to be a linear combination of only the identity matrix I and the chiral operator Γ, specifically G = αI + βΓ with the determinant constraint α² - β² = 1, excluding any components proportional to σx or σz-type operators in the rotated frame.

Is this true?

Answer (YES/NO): YES